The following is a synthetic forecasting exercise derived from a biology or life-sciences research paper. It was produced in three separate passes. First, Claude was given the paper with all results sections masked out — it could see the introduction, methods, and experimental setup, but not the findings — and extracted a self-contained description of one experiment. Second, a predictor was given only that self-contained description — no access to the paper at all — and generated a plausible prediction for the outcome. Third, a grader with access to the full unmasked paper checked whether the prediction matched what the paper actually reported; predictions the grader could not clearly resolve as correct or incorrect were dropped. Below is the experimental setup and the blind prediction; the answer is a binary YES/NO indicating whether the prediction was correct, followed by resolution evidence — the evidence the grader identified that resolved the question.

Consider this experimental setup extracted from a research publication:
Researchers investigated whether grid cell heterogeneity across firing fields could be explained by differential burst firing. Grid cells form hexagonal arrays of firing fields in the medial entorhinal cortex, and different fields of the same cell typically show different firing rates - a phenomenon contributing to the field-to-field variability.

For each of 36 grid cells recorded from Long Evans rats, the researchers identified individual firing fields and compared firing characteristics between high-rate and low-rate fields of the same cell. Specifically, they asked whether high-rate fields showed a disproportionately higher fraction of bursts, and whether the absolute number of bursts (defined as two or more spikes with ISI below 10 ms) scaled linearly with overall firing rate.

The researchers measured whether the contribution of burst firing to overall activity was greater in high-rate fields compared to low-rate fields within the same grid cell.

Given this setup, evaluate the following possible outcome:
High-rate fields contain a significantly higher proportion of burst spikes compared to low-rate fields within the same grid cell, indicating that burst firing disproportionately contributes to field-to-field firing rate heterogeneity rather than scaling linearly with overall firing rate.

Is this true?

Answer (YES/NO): NO